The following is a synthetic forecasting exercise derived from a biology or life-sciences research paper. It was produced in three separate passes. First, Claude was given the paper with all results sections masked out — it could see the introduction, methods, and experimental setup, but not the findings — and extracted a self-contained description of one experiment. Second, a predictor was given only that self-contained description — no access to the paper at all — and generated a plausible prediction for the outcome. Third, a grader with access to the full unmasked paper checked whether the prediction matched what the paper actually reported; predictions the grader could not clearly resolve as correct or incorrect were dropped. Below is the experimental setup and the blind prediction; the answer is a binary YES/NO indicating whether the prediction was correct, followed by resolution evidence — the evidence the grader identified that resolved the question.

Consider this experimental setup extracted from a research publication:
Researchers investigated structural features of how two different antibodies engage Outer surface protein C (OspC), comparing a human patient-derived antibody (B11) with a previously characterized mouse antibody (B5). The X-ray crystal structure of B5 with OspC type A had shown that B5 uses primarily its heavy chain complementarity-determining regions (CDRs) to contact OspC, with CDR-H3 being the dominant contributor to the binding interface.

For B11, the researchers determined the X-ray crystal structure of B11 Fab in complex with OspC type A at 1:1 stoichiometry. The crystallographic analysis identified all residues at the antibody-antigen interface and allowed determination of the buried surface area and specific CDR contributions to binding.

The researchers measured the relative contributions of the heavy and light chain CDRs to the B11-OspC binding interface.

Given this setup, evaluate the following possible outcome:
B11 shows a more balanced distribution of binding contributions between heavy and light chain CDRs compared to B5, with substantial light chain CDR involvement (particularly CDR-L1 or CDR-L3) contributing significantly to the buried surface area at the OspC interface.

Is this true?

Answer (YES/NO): NO